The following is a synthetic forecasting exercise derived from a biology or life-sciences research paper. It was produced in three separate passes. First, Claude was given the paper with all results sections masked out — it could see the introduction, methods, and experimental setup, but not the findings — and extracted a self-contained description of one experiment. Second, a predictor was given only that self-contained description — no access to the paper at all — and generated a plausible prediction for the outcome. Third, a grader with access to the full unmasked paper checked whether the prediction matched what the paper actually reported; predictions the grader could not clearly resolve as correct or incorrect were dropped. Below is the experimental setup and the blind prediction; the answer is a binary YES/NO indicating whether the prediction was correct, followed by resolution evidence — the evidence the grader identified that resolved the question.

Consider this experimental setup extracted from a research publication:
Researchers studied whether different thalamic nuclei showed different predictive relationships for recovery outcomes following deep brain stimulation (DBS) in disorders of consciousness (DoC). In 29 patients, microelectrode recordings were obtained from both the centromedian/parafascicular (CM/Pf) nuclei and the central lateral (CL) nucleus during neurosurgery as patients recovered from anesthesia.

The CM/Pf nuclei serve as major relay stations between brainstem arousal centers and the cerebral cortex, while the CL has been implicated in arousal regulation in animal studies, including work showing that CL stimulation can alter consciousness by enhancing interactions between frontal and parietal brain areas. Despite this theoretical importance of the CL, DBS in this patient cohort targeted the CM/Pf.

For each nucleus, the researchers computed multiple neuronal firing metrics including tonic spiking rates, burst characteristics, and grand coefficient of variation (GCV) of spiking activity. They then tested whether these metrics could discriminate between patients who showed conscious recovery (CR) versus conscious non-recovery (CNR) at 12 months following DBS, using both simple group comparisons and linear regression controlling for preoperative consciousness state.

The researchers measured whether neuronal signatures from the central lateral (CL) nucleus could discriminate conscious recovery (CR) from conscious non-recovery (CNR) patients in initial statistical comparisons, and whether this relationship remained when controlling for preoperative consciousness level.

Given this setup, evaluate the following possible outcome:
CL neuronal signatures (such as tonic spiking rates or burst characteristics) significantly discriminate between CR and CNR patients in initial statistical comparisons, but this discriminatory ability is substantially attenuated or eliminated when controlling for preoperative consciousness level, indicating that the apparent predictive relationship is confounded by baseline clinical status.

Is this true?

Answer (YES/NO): YES